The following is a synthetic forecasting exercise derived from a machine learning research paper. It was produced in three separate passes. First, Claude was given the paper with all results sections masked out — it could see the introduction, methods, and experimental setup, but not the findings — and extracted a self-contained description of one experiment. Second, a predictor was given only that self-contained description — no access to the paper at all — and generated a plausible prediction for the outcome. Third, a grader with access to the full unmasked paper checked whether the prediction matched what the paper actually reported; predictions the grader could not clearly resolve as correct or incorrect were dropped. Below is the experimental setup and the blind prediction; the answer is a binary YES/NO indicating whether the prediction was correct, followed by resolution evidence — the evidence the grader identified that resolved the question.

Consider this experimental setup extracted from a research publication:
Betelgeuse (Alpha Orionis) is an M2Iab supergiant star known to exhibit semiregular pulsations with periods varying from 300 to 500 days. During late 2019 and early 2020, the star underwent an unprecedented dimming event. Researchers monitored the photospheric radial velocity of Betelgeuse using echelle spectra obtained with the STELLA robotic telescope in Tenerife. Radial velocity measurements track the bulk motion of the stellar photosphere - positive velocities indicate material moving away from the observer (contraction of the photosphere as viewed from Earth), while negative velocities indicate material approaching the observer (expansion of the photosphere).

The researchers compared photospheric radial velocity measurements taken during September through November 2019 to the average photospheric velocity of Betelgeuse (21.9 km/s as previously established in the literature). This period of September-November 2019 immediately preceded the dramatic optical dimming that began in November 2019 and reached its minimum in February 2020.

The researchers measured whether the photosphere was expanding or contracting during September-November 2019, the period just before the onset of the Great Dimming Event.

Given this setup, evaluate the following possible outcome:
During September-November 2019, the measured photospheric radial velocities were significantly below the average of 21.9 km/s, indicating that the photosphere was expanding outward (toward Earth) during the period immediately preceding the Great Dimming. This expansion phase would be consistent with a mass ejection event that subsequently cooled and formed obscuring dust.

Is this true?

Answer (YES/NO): YES